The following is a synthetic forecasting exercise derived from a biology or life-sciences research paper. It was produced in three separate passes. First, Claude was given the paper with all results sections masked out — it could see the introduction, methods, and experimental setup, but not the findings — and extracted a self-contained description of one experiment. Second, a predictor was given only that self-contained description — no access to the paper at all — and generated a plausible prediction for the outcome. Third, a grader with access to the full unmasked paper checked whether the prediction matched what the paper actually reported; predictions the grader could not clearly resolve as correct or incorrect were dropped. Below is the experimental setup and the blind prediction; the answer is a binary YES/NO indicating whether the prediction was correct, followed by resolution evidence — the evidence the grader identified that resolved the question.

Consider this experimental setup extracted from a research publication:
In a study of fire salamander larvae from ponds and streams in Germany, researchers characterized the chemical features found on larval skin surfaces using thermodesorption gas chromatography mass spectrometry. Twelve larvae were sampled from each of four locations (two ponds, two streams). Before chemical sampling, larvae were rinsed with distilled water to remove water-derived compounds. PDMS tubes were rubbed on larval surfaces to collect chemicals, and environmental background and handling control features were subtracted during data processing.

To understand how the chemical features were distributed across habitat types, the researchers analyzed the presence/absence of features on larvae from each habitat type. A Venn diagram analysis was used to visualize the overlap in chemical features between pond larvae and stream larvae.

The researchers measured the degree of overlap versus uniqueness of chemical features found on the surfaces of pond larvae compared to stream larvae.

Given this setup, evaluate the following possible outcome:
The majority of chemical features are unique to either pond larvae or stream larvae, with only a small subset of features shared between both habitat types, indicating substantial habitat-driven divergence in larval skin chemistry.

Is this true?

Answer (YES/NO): NO